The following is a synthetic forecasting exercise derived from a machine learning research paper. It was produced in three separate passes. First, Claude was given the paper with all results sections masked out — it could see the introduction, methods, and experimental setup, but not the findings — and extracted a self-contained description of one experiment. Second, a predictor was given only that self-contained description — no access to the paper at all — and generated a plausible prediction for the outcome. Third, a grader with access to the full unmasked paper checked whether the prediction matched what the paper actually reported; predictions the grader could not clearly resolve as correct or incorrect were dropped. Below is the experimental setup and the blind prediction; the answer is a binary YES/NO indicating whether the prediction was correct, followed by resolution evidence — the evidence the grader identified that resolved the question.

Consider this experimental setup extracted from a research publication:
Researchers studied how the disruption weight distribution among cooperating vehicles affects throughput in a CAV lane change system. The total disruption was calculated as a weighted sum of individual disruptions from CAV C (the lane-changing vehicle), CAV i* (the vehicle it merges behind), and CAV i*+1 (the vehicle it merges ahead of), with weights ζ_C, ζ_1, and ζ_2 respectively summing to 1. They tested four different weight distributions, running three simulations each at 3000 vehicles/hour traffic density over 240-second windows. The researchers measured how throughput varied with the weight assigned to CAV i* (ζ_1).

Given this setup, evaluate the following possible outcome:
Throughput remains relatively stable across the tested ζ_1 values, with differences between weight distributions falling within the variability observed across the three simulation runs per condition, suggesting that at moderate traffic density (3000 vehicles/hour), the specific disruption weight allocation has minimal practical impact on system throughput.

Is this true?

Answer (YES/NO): NO